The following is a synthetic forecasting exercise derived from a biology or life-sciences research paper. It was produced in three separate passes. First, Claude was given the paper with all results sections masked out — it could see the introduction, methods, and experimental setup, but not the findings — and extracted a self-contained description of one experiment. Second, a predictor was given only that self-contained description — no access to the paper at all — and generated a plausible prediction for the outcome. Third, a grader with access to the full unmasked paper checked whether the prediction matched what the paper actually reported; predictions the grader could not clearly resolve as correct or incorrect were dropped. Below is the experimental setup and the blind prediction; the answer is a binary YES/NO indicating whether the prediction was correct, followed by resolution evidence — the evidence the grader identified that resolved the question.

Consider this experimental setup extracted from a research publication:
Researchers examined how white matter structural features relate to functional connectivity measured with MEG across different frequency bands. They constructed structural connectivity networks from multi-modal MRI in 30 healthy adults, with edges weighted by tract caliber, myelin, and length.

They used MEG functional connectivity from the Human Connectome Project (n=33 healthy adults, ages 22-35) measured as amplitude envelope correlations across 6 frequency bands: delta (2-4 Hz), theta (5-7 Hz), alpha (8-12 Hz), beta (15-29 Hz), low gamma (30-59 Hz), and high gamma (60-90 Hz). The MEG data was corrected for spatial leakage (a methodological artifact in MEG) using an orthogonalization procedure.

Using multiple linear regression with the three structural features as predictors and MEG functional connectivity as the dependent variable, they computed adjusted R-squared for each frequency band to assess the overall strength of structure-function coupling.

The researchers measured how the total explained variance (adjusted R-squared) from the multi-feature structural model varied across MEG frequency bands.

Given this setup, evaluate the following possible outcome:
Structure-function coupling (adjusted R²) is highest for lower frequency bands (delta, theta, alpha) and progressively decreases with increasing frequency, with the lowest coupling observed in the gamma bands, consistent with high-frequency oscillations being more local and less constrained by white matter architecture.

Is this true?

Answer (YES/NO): NO